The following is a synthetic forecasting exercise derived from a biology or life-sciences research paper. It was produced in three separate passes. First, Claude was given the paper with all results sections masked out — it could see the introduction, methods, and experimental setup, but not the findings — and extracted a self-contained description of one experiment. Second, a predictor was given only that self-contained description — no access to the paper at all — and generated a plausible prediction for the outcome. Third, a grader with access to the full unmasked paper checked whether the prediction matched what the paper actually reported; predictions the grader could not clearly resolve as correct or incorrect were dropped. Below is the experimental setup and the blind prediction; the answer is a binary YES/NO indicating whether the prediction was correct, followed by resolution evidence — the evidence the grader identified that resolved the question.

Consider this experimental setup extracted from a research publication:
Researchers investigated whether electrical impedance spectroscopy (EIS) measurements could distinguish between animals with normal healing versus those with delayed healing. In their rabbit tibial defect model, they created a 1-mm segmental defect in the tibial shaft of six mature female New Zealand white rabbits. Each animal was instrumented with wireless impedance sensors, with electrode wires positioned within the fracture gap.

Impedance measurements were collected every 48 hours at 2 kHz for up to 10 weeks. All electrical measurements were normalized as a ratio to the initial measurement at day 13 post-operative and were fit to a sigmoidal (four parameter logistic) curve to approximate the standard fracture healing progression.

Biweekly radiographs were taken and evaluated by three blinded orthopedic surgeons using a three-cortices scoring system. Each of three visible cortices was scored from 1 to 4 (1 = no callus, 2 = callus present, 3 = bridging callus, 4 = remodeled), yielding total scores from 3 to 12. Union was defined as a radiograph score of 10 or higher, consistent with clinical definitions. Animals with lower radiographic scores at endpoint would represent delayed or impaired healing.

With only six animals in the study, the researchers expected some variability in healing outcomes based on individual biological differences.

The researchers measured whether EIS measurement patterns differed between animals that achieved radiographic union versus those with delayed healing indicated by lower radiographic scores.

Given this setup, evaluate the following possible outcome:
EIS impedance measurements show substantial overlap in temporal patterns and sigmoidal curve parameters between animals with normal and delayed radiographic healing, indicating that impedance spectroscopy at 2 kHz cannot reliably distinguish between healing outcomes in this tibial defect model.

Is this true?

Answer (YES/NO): NO